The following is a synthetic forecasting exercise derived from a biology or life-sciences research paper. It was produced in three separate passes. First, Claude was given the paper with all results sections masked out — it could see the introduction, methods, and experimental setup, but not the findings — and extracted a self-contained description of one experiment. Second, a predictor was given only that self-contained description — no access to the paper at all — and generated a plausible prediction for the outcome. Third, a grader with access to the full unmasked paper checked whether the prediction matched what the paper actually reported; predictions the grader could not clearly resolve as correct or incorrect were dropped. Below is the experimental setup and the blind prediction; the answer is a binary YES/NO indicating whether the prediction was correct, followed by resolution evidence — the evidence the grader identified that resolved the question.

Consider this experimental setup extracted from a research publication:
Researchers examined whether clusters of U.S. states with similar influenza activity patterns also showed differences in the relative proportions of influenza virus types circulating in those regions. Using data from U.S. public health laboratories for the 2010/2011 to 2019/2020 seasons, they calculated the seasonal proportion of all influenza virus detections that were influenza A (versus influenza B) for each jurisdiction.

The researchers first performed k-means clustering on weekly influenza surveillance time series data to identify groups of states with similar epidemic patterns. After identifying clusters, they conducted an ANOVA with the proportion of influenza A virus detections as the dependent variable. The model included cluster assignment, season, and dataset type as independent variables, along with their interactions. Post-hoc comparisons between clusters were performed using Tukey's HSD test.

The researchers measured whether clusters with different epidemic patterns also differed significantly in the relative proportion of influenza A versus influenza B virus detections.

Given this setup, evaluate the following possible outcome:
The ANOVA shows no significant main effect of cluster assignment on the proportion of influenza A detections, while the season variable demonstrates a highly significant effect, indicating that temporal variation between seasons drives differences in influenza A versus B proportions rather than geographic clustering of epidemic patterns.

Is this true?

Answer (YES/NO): YES